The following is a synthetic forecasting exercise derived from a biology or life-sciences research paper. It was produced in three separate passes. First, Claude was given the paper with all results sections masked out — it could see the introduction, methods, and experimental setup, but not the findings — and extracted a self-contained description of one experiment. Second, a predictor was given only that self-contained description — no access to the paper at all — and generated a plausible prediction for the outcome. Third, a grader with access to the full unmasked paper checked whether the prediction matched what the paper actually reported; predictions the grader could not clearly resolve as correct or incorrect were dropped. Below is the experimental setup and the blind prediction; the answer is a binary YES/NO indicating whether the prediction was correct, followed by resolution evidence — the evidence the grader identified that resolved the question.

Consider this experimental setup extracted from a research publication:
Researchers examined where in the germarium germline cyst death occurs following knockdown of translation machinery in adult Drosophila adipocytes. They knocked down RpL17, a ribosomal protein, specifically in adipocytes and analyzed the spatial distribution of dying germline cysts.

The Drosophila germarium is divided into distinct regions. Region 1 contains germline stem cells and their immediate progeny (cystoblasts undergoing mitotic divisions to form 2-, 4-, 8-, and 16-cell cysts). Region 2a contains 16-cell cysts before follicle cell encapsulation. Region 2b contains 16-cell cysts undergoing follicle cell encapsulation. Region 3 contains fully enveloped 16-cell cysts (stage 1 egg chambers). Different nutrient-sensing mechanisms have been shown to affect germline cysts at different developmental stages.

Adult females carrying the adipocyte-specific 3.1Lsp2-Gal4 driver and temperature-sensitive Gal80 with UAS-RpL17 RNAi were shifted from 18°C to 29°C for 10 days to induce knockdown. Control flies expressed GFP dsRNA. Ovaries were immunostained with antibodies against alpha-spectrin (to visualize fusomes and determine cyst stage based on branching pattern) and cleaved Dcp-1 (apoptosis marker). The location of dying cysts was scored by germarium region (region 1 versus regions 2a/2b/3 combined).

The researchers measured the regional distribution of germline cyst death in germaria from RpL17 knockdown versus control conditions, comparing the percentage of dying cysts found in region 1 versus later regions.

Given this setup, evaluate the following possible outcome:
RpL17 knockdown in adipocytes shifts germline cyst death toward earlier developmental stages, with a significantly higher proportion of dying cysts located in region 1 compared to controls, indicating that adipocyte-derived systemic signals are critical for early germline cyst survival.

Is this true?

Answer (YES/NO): YES